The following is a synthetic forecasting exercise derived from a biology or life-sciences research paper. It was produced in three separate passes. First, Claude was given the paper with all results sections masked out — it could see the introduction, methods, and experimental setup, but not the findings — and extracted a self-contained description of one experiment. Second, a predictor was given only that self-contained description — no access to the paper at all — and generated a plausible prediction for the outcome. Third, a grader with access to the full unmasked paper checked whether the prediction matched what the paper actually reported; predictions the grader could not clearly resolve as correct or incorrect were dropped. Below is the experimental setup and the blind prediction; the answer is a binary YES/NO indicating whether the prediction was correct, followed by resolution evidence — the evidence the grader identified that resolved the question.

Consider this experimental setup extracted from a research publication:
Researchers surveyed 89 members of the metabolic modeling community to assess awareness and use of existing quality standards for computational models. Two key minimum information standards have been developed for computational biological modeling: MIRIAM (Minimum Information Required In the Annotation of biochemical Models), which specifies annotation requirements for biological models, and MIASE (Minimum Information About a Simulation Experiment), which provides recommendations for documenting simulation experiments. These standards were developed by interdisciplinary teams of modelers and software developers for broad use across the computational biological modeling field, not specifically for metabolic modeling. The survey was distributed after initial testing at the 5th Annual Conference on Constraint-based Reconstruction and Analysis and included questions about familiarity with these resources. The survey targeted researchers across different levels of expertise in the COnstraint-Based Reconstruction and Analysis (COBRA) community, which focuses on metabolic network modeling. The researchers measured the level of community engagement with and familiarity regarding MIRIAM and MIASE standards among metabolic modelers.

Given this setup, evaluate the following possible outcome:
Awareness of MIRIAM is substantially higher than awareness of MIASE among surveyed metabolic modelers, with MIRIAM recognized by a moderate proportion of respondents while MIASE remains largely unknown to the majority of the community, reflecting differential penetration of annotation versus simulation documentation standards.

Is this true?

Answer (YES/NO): YES